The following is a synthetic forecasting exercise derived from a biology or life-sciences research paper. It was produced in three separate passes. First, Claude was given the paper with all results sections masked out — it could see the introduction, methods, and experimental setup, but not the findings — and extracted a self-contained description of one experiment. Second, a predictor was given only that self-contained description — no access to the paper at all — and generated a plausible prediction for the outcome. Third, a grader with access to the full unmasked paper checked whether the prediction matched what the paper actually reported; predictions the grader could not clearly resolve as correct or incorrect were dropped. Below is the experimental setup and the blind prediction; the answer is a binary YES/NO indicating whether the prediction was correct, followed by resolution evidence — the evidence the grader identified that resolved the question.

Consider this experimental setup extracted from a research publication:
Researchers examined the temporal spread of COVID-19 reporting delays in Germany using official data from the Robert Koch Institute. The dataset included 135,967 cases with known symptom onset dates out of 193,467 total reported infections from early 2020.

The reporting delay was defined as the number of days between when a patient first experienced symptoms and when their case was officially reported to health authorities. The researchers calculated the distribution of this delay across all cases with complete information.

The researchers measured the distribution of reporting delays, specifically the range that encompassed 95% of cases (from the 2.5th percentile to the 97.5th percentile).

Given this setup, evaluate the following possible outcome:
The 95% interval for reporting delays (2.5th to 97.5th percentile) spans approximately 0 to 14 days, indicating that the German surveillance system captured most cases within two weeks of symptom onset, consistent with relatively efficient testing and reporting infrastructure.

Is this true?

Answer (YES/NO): NO